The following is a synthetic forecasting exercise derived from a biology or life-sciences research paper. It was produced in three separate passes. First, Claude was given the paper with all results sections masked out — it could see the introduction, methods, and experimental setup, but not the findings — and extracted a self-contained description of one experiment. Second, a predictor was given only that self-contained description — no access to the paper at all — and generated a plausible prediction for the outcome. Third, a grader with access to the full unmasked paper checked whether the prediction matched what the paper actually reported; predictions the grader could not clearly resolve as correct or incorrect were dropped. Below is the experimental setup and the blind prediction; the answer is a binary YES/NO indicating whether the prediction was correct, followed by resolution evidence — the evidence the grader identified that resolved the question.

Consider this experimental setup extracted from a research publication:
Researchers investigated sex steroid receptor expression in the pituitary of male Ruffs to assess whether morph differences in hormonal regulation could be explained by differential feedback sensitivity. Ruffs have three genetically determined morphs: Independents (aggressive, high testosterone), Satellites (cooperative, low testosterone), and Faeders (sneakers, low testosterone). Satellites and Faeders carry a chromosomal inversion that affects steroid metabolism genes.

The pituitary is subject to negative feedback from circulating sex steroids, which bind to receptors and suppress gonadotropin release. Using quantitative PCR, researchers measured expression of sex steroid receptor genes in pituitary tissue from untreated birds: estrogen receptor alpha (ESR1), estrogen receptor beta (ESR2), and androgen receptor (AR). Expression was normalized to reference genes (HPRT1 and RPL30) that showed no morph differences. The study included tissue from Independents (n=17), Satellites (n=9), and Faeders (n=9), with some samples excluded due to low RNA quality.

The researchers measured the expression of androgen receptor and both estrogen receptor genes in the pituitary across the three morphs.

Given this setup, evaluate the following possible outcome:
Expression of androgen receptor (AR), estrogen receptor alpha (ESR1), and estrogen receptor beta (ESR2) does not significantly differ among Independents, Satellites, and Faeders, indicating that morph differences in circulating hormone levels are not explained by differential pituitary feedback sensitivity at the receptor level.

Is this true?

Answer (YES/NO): YES